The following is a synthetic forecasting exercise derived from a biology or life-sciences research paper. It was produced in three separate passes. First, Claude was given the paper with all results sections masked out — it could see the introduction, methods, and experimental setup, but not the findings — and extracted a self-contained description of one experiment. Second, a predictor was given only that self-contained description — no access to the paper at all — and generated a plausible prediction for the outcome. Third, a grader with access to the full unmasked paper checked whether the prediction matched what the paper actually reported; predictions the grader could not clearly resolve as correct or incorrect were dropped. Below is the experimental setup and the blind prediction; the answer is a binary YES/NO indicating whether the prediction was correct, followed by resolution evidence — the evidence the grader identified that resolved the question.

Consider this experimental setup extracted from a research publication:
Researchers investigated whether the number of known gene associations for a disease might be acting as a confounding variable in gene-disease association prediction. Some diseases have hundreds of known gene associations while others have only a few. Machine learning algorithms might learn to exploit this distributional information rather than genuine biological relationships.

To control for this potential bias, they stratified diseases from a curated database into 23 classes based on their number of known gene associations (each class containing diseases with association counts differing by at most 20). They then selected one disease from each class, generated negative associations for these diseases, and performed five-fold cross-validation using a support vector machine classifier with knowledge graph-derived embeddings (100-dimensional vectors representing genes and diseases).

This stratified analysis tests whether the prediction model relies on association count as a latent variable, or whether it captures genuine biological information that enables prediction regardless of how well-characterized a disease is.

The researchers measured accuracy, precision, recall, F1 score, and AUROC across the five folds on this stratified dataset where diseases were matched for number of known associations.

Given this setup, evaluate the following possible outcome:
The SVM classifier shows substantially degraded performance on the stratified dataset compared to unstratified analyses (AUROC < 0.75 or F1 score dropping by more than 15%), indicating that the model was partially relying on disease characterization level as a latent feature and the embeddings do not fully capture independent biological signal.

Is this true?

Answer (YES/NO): NO